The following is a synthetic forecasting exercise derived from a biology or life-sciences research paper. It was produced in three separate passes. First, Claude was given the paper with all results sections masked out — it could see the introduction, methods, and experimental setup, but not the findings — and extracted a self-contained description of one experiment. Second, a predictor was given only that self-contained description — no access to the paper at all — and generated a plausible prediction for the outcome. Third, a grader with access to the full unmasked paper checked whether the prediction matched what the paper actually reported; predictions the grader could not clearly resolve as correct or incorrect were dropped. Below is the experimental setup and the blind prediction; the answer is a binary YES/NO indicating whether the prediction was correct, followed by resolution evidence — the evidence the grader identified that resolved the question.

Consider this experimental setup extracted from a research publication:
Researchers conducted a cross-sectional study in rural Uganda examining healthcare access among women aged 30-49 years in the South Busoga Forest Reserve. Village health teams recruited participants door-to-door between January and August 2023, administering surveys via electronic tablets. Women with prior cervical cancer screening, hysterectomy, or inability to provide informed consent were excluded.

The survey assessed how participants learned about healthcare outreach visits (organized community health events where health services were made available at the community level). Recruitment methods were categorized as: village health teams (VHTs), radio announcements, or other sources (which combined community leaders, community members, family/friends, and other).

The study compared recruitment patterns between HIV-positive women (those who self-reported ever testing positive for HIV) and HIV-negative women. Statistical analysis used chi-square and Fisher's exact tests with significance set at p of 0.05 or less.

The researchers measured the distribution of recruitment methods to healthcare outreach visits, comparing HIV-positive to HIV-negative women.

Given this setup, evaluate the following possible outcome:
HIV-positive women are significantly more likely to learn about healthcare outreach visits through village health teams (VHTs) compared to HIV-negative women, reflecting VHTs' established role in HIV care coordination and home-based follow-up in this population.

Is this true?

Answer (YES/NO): NO